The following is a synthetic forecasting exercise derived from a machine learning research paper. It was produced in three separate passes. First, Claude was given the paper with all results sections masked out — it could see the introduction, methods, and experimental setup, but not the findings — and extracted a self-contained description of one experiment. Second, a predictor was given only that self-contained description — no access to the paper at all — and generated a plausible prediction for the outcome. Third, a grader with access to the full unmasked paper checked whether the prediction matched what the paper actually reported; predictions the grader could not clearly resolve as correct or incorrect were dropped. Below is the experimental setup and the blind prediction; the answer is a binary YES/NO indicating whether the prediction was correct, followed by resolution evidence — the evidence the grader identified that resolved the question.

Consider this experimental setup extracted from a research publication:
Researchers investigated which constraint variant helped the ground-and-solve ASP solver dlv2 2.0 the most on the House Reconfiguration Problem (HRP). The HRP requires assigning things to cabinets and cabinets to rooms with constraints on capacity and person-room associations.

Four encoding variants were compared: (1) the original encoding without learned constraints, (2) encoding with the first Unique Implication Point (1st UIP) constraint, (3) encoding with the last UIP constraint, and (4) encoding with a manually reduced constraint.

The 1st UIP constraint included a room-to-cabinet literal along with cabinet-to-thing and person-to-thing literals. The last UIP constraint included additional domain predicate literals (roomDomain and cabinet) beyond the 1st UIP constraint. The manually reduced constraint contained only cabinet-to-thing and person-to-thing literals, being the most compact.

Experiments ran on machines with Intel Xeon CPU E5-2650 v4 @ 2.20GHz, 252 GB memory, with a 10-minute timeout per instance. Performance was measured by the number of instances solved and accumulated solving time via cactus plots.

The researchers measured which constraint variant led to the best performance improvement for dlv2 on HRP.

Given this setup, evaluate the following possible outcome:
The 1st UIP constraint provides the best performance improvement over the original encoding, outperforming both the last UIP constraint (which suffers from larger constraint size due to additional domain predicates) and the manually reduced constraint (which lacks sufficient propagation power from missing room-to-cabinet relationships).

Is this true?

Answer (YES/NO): YES